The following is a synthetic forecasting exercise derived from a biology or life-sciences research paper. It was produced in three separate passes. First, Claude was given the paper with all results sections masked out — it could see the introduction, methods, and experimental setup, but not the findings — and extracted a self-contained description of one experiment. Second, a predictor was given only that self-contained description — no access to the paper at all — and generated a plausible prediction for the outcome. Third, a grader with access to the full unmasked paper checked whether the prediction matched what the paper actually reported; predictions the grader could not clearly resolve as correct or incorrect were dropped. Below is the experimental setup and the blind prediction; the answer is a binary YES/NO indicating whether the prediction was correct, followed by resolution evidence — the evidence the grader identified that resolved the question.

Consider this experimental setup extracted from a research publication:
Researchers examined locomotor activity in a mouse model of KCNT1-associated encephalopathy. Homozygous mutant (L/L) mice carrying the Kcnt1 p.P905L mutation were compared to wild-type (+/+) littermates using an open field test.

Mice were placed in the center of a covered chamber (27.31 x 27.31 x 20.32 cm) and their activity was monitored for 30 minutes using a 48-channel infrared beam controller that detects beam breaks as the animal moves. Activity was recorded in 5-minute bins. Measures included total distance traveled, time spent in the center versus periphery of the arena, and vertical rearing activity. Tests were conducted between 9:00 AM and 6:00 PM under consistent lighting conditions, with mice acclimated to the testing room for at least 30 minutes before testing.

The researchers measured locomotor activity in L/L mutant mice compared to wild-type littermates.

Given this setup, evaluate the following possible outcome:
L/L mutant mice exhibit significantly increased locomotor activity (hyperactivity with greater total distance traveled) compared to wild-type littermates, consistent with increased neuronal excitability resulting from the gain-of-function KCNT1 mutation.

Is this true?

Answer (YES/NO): YES